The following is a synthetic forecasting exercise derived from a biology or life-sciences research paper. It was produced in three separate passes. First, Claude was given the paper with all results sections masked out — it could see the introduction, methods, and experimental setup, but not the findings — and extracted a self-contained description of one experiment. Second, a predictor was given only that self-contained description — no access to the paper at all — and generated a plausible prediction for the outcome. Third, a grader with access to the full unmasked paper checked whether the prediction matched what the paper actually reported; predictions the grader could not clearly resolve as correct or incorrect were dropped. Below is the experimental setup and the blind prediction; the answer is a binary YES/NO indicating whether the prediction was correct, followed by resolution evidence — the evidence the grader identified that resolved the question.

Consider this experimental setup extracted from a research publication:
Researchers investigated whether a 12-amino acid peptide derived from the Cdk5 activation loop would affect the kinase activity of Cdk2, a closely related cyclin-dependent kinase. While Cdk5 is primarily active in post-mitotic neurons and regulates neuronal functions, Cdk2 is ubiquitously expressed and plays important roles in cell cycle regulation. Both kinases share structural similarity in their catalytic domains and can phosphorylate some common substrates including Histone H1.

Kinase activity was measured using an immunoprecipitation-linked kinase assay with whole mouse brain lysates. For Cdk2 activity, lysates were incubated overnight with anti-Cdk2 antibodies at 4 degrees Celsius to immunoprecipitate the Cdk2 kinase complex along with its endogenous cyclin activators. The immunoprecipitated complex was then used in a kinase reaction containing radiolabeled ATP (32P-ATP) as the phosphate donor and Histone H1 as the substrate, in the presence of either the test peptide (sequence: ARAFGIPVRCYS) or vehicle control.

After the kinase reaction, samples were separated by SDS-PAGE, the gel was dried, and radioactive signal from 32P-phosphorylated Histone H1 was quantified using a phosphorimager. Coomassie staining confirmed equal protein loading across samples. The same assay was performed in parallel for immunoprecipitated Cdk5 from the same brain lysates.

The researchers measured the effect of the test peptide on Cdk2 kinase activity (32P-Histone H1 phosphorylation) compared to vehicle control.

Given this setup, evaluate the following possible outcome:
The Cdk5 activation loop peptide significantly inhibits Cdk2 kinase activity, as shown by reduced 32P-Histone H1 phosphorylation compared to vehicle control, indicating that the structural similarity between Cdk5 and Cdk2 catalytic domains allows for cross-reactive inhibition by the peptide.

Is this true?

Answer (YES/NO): NO